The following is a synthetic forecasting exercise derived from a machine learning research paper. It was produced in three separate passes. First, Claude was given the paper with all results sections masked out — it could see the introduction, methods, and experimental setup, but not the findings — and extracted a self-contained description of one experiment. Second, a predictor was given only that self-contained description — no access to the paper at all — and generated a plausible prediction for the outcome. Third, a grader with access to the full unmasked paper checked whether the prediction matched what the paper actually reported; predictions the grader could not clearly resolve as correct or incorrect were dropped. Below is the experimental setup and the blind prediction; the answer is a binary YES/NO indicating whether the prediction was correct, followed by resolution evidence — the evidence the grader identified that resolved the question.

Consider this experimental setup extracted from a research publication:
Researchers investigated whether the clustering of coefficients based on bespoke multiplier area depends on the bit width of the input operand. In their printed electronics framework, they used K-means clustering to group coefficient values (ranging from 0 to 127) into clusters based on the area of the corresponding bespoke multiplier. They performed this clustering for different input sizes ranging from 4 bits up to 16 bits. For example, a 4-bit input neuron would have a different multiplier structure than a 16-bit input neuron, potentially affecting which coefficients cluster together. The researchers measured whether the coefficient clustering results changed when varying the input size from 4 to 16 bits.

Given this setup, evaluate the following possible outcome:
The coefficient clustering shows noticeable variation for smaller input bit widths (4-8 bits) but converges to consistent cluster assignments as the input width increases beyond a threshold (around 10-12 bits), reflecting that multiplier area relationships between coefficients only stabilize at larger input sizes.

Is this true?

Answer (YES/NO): NO